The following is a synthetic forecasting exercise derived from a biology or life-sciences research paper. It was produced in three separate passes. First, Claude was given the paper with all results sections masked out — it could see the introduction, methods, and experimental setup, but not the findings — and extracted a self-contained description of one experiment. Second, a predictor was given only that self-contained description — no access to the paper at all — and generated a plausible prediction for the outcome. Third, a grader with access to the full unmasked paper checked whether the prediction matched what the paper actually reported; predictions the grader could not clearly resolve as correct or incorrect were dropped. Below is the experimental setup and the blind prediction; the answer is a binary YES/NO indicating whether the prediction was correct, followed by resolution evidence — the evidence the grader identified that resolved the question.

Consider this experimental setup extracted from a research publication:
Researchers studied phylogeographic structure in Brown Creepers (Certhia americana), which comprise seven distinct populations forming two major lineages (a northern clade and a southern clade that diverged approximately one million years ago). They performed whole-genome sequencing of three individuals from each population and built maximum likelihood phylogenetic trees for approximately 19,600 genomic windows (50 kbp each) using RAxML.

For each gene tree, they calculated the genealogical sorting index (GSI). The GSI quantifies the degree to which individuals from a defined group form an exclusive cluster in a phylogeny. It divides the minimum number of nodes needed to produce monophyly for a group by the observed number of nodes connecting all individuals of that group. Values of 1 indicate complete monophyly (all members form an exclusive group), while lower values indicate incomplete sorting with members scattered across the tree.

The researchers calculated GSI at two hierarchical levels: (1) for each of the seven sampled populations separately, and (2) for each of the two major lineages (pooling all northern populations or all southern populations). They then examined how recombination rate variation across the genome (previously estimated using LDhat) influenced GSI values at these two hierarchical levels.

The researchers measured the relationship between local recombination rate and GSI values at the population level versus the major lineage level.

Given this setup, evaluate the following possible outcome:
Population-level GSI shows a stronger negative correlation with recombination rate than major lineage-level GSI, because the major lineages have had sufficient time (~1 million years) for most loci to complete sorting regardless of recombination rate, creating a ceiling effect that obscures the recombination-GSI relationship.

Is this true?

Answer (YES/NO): NO